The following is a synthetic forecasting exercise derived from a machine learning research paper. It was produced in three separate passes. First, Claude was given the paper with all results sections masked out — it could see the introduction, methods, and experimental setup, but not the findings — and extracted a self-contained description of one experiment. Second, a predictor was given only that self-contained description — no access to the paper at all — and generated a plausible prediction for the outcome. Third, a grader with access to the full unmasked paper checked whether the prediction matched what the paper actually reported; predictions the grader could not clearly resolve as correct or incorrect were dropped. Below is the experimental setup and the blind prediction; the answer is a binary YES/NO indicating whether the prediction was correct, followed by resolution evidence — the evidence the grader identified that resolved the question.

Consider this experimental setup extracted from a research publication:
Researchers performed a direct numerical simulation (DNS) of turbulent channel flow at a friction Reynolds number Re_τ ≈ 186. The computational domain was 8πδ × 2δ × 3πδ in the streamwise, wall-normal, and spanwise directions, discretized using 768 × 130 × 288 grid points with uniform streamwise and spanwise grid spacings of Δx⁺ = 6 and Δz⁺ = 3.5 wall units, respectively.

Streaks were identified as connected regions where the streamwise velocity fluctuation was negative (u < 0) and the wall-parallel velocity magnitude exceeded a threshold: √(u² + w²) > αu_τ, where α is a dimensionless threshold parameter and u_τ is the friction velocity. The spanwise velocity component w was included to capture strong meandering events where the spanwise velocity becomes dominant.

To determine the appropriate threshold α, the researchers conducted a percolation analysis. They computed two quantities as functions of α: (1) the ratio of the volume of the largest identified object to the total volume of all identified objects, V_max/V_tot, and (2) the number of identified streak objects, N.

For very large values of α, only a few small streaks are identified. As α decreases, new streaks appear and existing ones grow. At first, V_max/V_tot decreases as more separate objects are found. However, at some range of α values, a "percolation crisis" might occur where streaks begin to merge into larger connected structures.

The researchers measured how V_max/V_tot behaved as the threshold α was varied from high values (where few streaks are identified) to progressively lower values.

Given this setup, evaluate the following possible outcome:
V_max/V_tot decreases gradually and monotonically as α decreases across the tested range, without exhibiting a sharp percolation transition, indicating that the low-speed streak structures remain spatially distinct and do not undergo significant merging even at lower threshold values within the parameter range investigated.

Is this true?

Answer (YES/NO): NO